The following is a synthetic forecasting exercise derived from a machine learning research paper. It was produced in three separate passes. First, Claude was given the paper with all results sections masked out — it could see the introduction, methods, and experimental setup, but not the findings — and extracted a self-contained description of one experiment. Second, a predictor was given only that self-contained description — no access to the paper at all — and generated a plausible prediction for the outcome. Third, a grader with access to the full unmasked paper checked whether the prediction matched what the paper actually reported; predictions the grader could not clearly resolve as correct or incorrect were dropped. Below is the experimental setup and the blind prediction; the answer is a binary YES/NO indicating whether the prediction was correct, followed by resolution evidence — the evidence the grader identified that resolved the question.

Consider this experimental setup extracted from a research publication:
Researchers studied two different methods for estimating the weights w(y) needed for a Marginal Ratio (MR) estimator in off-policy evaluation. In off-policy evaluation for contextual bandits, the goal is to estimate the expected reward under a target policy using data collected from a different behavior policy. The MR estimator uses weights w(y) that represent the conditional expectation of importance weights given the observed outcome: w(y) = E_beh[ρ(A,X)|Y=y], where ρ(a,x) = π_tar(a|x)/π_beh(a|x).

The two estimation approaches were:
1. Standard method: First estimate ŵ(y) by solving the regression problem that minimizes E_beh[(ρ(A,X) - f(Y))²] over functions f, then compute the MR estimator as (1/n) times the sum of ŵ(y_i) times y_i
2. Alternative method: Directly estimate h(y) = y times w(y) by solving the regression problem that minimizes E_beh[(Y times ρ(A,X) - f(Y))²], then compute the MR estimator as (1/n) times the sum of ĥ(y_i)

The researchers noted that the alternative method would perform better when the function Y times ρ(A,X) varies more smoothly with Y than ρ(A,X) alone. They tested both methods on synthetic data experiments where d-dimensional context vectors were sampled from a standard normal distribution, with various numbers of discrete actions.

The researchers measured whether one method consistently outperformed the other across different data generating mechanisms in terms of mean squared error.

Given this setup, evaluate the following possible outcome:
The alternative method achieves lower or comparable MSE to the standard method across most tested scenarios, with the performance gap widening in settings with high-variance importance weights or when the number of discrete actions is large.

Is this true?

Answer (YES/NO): NO